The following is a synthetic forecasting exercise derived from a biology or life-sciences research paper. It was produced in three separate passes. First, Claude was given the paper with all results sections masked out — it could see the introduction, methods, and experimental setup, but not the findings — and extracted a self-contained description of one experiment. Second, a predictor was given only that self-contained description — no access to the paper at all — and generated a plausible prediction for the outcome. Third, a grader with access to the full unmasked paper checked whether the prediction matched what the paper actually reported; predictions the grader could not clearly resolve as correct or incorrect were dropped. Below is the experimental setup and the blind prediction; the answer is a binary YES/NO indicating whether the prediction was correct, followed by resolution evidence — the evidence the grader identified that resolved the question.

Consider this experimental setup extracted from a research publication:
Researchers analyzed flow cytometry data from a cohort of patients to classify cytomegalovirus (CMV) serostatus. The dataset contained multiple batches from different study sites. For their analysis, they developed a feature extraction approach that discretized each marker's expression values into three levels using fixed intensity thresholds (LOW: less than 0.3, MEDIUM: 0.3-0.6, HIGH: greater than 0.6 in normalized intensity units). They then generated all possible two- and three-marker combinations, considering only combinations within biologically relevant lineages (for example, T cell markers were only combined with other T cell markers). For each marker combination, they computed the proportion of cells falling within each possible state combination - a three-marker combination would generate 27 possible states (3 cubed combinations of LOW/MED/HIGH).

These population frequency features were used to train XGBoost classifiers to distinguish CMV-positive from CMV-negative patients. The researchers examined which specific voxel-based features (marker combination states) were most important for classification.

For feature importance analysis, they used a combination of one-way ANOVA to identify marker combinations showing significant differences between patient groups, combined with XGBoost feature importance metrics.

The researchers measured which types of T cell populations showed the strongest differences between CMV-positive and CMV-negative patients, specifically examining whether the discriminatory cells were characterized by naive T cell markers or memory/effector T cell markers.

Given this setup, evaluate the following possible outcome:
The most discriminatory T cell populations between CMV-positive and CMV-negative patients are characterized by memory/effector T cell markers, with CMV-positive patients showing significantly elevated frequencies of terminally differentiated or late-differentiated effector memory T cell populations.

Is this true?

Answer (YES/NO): YES